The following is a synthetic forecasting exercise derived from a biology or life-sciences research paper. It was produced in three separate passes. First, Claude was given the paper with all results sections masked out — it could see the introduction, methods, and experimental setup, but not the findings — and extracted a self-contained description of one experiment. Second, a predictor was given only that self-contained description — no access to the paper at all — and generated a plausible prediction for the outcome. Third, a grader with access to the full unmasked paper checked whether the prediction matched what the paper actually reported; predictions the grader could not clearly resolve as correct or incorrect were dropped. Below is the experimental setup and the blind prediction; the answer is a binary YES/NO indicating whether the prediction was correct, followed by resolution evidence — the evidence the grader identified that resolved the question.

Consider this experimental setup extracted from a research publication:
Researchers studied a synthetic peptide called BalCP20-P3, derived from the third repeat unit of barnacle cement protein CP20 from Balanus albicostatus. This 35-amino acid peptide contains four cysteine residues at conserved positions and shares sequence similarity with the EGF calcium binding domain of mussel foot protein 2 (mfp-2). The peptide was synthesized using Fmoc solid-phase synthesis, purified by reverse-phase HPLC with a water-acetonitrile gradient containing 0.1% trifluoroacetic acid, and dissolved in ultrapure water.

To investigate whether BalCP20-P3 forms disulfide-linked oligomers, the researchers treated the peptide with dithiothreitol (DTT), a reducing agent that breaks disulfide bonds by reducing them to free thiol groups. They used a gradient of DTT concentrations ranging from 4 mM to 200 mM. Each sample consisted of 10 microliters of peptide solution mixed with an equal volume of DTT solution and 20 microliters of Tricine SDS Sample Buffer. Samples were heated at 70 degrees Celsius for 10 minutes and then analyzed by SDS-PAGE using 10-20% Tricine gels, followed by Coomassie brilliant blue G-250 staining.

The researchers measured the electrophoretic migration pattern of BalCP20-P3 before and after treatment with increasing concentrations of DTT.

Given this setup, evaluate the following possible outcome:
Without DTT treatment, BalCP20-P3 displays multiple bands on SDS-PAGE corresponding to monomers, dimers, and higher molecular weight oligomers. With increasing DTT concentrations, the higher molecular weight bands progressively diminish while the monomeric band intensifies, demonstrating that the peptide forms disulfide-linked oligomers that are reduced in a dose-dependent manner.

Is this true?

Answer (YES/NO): YES